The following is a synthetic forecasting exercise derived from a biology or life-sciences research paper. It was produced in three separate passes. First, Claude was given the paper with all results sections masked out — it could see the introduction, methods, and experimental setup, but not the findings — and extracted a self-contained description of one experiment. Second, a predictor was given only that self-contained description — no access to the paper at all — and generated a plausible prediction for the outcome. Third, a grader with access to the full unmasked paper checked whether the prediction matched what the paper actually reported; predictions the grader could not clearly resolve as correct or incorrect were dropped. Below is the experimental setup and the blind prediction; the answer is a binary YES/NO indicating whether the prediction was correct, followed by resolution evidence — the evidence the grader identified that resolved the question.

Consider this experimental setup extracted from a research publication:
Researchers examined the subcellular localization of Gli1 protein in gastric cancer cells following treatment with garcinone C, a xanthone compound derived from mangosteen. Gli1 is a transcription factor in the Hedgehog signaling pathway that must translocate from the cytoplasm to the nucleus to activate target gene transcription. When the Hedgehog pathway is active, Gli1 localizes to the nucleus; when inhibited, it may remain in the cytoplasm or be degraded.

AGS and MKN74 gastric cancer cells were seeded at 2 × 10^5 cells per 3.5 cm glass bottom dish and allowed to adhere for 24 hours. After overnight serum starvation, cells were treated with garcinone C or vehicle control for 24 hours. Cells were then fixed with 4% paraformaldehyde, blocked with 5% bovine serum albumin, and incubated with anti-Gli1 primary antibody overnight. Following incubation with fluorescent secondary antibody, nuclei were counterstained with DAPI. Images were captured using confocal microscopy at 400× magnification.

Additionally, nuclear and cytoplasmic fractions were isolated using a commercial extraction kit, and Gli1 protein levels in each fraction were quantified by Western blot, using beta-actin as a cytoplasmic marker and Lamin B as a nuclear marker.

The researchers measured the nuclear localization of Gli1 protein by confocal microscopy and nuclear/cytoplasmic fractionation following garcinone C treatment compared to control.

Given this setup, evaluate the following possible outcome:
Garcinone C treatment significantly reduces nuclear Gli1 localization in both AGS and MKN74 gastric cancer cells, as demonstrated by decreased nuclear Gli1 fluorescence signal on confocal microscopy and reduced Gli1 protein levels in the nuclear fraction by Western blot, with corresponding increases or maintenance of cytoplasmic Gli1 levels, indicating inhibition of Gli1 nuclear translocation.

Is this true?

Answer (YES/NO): NO